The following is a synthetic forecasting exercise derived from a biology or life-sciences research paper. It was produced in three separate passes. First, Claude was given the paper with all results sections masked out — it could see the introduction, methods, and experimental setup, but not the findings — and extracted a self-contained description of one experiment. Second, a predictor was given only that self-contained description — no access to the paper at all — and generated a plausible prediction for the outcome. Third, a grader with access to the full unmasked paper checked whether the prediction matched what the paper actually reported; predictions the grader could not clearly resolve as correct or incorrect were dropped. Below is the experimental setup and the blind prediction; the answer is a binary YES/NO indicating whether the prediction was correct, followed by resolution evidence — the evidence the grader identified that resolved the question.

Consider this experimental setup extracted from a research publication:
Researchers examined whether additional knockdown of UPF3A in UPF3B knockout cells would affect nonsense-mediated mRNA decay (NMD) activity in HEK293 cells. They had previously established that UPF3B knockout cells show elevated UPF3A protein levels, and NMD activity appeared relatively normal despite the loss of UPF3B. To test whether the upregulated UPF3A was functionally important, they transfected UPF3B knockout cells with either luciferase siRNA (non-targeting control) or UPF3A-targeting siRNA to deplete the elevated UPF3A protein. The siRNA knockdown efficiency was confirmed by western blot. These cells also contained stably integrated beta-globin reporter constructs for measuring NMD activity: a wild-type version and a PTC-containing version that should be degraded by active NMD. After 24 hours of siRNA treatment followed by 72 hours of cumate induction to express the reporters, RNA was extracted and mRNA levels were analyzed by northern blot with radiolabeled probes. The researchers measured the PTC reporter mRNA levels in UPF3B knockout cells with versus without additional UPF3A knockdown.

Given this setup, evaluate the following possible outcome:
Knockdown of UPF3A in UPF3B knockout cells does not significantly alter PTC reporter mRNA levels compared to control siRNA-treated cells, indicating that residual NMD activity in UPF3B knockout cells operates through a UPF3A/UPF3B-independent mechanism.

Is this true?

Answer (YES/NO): NO